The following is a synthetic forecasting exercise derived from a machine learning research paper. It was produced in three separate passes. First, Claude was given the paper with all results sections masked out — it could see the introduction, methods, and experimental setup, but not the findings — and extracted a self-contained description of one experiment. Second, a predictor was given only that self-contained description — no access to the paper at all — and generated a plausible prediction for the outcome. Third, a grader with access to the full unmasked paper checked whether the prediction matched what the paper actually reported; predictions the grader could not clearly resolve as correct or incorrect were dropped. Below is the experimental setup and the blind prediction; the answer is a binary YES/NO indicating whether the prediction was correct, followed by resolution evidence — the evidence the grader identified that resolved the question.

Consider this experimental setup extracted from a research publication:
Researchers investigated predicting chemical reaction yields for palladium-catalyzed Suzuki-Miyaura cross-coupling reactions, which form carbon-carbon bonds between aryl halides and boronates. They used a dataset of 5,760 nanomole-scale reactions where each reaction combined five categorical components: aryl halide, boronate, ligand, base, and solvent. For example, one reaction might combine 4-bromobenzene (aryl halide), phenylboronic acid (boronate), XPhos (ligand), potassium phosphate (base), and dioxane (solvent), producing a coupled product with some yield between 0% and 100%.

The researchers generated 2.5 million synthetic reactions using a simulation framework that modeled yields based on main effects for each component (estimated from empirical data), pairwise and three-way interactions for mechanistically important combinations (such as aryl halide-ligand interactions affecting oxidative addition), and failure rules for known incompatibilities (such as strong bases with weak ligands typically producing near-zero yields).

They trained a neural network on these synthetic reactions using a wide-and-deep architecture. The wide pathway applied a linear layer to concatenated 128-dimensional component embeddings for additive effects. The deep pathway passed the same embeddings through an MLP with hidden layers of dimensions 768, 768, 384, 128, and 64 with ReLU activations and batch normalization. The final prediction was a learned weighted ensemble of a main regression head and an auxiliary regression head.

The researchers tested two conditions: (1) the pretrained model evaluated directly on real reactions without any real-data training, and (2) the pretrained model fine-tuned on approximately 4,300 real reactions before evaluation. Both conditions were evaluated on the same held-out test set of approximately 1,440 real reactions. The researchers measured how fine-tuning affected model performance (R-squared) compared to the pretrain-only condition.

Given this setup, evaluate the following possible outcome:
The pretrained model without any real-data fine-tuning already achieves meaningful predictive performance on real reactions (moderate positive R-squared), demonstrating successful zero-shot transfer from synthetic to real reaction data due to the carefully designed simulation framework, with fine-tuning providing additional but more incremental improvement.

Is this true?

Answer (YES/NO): YES